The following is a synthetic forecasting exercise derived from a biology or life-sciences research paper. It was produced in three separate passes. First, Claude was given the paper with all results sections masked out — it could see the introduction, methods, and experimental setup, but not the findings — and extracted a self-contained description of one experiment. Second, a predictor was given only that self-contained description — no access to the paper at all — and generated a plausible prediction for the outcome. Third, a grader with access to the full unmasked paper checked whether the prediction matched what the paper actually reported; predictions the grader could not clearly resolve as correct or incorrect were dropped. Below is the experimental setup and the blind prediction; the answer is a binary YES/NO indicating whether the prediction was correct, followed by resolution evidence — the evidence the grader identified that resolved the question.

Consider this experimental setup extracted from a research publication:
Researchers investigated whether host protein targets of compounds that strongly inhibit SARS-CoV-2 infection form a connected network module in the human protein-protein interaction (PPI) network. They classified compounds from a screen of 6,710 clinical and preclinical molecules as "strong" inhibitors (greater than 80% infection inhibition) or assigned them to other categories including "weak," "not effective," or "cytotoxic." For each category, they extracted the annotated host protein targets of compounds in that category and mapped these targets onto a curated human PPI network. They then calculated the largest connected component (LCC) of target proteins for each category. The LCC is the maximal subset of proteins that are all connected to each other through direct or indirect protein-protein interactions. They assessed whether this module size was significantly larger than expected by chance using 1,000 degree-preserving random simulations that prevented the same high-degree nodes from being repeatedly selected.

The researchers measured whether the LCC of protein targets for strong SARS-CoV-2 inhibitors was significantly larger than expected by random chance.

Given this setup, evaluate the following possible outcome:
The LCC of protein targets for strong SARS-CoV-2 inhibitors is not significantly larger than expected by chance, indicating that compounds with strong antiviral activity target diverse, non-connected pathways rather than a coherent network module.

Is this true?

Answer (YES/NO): NO